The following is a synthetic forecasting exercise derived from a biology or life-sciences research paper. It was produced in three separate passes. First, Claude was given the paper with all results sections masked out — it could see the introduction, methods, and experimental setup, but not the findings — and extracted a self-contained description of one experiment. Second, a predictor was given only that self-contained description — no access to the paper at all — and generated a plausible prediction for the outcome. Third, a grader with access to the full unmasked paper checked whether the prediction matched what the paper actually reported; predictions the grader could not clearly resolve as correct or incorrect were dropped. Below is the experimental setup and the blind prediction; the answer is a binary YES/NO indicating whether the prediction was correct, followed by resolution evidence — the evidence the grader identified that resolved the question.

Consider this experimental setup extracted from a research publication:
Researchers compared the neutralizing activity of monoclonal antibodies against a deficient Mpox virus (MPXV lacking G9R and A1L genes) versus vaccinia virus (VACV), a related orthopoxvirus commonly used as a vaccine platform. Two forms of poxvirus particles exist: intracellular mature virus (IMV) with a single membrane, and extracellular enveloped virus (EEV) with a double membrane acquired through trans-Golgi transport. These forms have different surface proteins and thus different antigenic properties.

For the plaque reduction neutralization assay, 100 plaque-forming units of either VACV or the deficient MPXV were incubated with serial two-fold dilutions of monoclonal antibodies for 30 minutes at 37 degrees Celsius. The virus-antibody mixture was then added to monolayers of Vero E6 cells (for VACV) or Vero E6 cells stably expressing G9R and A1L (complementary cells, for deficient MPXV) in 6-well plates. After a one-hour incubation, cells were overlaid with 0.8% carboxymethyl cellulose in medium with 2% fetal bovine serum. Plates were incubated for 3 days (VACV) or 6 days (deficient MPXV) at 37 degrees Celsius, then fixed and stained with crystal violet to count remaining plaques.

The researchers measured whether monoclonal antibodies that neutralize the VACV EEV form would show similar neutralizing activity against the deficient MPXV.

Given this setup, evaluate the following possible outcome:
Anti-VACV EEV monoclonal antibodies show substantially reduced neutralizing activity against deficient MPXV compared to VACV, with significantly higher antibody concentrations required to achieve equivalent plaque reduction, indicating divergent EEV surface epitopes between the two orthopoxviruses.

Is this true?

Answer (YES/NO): NO